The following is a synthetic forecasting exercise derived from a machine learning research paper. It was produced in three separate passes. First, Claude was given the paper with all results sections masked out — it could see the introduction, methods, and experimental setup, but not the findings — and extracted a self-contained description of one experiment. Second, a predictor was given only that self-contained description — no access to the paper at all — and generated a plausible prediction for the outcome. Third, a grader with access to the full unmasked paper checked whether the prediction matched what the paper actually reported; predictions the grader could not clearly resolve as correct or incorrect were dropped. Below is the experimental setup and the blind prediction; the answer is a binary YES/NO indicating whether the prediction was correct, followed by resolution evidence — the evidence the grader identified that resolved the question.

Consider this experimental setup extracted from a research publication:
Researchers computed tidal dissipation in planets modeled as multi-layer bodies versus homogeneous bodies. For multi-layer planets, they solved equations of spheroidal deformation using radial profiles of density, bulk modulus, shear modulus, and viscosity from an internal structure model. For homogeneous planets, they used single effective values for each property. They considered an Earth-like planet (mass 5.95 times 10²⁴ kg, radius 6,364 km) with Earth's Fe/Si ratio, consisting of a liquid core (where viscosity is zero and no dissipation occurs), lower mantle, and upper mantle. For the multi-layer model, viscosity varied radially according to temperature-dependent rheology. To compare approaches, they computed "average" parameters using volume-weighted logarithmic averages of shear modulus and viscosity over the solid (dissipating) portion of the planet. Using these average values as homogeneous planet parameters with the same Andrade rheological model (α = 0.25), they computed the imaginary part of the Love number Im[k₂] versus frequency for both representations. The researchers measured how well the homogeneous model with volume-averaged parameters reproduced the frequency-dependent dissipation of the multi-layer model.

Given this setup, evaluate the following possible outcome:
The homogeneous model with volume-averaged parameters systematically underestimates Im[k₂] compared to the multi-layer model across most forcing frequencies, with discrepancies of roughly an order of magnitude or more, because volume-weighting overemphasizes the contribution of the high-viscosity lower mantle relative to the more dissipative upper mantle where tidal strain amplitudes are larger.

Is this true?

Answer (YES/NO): NO